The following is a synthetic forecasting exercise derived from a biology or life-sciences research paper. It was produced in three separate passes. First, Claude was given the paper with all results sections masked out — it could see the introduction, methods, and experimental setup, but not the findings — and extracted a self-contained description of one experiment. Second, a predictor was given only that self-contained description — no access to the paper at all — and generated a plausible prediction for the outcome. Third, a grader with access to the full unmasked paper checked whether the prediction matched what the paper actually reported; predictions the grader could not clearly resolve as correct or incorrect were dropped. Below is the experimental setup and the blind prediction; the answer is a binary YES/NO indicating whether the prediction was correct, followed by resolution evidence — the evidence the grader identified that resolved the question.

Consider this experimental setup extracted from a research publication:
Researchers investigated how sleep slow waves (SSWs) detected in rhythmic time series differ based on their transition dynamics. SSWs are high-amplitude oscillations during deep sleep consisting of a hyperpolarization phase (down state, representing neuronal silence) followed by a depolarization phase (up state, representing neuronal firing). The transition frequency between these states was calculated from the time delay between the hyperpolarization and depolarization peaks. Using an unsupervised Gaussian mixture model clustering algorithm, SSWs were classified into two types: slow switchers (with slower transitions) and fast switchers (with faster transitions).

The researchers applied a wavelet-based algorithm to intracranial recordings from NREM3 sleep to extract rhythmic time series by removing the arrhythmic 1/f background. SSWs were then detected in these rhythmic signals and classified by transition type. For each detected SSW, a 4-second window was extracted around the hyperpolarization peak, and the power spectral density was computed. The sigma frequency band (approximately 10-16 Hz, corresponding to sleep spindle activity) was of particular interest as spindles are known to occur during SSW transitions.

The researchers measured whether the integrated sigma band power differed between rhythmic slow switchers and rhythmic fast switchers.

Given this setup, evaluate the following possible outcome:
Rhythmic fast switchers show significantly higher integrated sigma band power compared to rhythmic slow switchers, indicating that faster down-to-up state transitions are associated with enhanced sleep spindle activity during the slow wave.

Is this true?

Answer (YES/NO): NO